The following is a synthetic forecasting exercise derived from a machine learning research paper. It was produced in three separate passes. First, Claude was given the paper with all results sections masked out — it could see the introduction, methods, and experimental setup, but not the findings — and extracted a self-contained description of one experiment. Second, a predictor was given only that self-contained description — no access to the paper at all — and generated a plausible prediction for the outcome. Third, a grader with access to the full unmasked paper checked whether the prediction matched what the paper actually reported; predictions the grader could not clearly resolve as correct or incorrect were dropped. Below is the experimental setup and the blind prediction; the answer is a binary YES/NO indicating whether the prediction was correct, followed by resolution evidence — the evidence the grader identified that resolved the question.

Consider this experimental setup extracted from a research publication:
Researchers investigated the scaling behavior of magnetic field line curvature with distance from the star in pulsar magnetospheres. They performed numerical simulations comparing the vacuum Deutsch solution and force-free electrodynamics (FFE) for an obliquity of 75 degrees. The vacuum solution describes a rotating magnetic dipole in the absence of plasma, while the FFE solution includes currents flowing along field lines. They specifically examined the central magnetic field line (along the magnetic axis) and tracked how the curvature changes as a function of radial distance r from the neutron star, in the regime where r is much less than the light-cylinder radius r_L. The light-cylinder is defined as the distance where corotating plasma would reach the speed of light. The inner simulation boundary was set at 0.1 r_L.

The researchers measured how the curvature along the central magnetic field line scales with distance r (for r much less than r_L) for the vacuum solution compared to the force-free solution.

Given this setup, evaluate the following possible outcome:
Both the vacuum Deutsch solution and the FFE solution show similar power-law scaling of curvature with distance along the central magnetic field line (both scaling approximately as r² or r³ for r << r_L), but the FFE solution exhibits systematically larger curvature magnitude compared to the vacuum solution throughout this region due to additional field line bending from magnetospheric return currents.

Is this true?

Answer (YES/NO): NO